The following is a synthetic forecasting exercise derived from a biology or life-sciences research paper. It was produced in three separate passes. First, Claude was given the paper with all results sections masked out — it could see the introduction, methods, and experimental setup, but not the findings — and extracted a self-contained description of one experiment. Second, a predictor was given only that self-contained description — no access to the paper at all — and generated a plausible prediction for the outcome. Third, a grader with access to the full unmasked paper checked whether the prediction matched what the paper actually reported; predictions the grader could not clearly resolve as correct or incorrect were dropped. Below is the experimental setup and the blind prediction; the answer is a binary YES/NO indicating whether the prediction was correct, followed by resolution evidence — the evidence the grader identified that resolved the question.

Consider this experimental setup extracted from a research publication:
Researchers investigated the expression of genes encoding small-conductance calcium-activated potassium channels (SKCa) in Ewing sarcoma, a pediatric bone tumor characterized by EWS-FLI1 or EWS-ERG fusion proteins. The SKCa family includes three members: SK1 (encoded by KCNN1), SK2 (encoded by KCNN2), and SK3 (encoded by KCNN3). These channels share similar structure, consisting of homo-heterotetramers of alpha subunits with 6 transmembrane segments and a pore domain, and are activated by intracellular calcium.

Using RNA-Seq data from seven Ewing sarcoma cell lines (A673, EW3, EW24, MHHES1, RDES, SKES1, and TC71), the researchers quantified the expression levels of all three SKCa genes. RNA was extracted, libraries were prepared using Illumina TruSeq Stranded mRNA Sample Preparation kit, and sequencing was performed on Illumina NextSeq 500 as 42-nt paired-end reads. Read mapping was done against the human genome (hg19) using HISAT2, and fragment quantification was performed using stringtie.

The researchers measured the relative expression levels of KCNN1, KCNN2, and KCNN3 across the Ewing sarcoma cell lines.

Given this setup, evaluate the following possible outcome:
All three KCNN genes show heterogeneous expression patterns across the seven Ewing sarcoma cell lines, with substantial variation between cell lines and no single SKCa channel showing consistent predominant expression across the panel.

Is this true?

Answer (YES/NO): NO